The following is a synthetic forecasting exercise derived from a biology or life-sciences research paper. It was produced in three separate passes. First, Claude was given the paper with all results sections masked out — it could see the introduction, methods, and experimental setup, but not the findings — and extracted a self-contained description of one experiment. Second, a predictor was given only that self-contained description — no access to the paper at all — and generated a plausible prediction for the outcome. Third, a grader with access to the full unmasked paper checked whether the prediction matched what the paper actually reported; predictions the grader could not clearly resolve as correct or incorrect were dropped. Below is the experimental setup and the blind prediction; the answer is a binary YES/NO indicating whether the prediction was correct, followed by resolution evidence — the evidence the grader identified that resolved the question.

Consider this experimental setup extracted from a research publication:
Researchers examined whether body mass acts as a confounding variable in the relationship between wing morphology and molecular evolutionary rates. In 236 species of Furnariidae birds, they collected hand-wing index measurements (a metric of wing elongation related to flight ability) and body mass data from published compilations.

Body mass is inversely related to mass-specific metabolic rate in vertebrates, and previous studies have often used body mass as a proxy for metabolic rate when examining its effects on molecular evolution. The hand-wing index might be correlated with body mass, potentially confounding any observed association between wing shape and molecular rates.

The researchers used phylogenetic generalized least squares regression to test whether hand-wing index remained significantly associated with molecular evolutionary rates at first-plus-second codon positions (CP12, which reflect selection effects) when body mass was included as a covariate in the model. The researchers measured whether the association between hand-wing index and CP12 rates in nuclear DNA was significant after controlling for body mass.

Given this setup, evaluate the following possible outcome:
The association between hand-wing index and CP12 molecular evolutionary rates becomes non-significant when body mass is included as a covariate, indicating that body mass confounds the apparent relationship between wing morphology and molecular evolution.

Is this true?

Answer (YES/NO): NO